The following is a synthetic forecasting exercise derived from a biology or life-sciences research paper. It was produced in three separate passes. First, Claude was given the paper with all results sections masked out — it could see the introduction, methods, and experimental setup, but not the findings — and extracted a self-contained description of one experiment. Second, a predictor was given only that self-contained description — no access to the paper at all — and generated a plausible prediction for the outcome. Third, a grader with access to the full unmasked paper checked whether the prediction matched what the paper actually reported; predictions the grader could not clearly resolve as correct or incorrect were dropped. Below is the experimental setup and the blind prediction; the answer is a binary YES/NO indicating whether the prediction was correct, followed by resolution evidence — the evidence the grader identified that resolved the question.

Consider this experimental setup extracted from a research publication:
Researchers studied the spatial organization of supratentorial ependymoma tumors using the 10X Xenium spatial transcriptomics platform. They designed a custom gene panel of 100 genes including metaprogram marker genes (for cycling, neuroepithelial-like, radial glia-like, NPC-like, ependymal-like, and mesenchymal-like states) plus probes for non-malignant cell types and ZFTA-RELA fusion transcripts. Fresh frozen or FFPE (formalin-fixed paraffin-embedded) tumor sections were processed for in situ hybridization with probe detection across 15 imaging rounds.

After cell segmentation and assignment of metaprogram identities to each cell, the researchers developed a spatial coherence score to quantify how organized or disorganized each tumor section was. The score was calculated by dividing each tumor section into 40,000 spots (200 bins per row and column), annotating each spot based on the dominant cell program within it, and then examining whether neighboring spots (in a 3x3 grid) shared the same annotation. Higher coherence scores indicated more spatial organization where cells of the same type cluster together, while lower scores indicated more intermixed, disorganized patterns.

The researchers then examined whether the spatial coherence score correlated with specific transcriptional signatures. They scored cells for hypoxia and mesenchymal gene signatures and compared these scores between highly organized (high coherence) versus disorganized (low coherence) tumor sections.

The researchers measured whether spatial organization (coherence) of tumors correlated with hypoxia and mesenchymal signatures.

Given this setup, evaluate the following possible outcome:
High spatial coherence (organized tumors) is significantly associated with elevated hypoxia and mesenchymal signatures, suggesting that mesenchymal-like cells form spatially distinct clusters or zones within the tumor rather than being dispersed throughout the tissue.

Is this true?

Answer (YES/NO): YES